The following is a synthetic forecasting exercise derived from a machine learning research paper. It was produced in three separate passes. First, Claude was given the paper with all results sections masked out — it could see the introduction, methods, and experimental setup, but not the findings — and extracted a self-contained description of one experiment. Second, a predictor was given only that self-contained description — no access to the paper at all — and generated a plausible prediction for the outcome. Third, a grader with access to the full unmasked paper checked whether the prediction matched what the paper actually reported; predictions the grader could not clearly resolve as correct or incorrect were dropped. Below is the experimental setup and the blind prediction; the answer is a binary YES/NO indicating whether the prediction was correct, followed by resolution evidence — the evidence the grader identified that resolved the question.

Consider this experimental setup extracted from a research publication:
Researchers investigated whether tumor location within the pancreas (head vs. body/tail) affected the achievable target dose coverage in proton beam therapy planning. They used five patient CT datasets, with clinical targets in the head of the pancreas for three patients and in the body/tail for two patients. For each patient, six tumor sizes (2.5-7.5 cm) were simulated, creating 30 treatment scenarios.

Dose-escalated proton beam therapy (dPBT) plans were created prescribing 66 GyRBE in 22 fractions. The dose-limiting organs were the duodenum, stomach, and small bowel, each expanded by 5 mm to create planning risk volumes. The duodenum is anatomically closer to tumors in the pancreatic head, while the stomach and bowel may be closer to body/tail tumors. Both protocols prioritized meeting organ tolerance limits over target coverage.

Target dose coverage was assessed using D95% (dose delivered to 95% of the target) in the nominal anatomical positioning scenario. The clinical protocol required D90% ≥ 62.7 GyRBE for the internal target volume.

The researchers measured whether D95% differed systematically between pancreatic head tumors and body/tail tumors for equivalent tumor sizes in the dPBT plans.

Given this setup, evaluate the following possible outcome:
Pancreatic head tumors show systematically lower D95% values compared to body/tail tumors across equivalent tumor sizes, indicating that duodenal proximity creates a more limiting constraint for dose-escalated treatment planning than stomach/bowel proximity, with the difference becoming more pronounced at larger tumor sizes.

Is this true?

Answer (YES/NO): NO